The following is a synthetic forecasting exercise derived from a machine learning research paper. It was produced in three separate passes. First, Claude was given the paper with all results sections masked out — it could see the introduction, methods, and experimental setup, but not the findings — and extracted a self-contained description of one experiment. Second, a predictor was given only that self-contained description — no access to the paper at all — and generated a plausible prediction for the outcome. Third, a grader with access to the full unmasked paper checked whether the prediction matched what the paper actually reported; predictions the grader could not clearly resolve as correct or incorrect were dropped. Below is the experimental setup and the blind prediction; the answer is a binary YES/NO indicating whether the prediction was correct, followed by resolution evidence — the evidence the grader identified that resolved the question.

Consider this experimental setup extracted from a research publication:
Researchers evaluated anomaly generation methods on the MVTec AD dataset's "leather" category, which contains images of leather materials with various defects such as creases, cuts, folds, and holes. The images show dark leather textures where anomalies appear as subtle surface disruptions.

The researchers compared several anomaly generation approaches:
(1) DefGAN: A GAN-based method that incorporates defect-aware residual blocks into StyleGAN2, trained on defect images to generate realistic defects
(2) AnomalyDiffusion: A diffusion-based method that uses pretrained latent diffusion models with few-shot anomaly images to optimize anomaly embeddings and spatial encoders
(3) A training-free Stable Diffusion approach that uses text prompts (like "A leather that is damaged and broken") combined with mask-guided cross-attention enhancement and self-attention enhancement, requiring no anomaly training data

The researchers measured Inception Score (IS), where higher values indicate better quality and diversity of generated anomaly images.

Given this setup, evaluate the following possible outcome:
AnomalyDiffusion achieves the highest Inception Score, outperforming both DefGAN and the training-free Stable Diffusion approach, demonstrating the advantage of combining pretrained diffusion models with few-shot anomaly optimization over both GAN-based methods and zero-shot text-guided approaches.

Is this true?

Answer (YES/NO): NO